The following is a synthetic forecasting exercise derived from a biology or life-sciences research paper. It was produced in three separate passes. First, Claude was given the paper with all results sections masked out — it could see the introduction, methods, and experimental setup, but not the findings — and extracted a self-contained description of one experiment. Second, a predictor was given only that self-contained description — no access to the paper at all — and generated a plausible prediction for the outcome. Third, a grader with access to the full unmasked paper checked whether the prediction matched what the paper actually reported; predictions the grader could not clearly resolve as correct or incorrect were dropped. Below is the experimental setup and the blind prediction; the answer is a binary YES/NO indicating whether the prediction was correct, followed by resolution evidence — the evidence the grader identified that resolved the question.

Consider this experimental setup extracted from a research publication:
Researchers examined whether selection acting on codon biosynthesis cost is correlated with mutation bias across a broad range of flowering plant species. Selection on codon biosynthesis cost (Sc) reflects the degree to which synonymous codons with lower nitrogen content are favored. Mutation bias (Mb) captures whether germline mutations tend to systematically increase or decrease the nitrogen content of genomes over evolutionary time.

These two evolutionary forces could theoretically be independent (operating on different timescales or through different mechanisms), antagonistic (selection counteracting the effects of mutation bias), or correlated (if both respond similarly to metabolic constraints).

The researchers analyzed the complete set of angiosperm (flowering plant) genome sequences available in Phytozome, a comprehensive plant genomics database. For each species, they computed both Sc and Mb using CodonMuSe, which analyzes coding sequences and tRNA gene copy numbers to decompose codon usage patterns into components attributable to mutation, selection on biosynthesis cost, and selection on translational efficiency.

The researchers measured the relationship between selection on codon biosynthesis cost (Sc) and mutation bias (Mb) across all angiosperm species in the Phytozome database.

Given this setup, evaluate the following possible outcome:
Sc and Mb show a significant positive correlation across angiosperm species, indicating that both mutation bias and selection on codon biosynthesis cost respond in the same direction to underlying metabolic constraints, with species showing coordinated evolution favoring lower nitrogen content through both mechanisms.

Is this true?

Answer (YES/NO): YES